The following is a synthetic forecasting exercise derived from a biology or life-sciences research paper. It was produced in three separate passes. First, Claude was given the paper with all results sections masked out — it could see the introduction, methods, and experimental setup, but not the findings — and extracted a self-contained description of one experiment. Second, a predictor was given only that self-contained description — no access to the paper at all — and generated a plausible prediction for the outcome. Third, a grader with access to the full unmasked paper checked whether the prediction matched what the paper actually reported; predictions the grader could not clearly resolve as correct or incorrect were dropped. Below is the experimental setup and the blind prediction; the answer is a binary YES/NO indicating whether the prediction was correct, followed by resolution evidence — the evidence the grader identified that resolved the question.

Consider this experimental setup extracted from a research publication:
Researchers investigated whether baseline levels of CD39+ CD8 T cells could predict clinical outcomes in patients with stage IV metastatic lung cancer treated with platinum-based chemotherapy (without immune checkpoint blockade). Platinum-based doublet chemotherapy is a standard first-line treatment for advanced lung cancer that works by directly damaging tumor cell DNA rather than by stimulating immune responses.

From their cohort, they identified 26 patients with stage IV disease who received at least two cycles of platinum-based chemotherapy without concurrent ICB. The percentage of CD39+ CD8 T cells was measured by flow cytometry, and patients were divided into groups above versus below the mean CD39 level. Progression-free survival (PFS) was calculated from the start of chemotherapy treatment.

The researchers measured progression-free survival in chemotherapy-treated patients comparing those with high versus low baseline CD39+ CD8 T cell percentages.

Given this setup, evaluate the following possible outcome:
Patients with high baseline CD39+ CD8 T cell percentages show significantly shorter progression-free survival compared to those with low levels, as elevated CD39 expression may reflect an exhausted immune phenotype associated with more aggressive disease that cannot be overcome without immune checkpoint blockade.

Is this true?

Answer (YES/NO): NO